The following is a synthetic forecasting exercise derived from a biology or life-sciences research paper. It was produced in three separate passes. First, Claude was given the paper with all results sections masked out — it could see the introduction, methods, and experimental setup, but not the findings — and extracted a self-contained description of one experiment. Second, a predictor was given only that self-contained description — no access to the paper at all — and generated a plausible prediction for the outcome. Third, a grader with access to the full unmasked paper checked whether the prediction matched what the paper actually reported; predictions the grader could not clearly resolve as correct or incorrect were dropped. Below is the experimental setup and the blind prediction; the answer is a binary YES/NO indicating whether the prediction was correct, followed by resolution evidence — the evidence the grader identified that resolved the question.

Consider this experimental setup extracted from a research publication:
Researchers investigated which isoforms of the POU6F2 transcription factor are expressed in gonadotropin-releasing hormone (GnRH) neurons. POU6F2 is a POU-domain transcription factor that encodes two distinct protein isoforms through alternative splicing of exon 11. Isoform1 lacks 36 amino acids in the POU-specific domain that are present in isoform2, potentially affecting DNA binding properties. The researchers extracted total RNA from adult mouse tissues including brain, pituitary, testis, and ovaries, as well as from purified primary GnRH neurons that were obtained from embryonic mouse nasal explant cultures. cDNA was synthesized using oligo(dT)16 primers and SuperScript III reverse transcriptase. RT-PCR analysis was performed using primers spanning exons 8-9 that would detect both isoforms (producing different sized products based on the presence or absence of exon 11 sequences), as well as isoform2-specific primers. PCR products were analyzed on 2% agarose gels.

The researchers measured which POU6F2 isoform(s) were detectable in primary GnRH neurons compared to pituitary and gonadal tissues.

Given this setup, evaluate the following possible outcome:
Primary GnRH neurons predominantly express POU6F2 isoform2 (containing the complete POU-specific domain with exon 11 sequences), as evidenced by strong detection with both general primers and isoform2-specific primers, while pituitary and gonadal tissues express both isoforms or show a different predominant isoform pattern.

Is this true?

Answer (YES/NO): NO